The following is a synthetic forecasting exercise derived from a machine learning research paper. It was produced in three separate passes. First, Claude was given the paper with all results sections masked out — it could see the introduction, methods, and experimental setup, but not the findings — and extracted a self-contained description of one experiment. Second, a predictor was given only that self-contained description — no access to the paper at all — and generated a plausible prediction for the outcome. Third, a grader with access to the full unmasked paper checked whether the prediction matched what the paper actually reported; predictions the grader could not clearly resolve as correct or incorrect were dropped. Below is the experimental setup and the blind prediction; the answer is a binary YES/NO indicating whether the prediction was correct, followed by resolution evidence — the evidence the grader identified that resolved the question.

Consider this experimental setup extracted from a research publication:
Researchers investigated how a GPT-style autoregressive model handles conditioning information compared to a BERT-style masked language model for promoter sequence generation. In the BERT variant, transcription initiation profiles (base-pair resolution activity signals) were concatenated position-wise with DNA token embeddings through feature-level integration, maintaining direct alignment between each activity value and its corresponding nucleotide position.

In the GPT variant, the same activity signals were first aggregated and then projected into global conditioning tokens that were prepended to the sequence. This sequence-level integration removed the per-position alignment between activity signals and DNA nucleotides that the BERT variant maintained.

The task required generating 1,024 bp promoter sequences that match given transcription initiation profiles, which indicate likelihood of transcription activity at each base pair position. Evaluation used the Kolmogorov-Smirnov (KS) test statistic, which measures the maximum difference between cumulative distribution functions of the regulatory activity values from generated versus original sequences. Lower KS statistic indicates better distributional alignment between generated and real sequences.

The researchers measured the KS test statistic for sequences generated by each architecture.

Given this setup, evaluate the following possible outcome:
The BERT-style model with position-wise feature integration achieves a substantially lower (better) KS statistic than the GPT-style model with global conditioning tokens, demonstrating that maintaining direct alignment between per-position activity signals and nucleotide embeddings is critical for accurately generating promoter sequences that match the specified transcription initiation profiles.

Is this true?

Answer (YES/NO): NO